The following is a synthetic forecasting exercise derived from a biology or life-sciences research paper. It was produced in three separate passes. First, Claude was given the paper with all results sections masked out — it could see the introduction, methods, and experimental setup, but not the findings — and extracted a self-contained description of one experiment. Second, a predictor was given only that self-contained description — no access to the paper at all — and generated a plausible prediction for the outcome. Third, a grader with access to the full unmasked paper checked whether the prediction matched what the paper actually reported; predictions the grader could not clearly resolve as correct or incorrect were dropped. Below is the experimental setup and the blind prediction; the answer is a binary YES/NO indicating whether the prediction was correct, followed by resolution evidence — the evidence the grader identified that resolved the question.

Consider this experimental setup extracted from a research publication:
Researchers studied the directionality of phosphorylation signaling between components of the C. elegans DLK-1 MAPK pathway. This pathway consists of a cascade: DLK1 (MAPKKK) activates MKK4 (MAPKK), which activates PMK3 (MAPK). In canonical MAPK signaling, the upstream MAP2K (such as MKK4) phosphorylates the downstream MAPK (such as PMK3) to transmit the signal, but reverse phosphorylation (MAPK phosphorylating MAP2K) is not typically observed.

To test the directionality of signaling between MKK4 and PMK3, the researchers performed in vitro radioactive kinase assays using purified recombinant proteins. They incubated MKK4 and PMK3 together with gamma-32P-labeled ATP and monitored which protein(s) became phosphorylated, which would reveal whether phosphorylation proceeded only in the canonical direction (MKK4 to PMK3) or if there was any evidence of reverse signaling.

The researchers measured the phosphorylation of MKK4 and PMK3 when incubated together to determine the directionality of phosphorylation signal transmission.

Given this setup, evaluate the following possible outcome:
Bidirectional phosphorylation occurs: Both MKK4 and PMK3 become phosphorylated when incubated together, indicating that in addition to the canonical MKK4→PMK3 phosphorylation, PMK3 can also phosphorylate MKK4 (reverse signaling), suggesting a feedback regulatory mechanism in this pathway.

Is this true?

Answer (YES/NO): NO